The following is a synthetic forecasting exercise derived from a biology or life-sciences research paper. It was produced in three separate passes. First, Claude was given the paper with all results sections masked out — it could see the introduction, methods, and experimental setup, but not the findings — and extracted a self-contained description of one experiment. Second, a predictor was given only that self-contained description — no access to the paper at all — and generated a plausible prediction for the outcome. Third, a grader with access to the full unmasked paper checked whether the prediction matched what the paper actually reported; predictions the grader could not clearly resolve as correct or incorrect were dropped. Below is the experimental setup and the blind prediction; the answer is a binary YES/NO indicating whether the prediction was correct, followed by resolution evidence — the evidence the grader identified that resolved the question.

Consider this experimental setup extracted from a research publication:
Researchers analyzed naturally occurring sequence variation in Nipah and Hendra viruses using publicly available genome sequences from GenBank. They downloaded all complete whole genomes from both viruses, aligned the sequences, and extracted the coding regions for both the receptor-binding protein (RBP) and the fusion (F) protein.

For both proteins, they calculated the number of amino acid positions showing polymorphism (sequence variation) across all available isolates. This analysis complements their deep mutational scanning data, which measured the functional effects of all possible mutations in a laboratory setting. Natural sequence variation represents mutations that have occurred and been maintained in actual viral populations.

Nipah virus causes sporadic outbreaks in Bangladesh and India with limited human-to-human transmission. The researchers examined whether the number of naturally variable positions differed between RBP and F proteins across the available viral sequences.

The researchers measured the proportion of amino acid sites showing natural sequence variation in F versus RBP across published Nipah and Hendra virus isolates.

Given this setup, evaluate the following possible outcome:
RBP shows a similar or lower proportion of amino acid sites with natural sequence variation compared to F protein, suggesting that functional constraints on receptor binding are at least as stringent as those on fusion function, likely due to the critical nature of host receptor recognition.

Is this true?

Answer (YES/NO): NO